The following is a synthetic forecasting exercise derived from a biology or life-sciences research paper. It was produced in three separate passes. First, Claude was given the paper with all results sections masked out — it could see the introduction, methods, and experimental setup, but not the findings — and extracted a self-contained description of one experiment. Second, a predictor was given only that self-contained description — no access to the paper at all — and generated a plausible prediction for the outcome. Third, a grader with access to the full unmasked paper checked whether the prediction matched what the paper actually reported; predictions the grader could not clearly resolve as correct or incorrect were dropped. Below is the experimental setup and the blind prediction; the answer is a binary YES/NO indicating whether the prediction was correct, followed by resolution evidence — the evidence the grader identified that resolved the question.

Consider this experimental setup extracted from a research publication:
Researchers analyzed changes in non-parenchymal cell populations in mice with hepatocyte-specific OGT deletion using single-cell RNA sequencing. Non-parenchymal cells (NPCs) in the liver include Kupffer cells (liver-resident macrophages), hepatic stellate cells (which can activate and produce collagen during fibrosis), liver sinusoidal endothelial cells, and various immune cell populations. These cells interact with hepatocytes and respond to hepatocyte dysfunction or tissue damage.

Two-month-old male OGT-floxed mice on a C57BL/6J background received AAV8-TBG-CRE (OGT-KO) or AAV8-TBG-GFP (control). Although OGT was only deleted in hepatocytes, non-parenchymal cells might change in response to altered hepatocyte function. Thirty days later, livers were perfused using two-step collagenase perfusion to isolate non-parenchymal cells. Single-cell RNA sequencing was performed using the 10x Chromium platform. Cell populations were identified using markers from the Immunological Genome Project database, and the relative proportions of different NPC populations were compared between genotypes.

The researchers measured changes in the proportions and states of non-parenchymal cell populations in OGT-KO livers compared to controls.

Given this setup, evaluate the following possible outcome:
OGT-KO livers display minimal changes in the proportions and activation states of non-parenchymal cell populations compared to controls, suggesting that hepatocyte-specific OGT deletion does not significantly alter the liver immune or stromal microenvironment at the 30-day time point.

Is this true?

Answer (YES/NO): NO